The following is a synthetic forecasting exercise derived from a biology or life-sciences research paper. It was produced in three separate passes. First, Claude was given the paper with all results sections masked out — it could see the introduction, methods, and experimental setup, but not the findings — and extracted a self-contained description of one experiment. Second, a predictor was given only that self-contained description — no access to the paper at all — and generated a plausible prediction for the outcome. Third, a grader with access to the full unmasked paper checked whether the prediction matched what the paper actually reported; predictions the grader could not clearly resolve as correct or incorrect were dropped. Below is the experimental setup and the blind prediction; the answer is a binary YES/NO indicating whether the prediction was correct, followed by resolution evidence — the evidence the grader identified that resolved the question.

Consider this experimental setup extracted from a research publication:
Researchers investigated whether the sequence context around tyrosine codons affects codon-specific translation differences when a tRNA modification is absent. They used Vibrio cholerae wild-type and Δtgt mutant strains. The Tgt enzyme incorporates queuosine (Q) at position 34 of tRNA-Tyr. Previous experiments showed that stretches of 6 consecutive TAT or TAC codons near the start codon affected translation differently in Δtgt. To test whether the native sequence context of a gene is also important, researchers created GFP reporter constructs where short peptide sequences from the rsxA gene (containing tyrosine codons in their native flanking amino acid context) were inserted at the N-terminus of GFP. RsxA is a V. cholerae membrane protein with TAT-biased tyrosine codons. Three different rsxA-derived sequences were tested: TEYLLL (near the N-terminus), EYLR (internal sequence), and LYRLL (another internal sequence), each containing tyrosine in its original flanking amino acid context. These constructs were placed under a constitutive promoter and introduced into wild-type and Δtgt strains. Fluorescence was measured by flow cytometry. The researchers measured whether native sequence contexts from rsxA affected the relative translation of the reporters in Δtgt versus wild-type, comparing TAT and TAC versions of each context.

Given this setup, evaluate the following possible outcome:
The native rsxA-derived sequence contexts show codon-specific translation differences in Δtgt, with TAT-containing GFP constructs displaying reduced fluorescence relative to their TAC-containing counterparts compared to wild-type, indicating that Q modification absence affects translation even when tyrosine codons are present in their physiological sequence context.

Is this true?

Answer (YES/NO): NO